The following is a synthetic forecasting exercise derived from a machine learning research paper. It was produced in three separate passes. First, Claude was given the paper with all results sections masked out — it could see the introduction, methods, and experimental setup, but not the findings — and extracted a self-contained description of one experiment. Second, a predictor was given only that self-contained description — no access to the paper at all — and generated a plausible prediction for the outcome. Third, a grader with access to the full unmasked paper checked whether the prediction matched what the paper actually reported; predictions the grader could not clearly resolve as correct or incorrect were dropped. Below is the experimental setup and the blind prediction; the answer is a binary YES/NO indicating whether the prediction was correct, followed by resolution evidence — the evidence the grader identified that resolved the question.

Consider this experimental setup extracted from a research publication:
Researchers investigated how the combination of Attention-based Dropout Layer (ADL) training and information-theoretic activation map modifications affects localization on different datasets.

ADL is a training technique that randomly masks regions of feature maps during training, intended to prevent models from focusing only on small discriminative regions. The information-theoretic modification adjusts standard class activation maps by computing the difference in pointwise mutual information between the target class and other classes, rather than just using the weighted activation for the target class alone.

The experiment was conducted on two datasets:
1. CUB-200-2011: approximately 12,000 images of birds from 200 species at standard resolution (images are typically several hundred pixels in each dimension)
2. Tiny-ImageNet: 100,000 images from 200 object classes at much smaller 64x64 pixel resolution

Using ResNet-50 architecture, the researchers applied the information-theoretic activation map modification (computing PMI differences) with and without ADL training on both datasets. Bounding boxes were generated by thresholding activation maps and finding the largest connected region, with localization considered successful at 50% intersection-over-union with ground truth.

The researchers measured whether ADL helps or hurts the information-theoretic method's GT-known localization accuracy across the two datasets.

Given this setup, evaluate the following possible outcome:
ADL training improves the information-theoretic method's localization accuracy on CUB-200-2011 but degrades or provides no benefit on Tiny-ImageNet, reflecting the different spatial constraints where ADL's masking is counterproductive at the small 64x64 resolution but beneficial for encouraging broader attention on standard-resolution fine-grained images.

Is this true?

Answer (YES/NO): YES